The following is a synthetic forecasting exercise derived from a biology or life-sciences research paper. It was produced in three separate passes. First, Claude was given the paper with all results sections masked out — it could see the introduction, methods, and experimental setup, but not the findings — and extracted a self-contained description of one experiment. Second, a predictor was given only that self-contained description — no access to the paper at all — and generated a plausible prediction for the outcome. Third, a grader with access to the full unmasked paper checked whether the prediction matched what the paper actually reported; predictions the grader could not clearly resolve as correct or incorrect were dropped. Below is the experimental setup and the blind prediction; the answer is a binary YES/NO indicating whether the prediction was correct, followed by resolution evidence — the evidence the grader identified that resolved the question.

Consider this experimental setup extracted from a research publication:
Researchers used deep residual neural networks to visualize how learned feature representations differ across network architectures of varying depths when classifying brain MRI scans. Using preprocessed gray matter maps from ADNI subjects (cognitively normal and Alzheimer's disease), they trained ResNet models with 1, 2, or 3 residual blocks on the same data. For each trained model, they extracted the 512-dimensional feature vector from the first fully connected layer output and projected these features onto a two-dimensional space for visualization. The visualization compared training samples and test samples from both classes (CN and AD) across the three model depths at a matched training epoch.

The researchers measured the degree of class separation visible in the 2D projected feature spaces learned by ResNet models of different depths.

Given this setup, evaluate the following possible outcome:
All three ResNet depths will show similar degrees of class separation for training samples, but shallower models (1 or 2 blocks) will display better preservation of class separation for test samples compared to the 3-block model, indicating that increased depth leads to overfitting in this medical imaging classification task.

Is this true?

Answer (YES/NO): NO